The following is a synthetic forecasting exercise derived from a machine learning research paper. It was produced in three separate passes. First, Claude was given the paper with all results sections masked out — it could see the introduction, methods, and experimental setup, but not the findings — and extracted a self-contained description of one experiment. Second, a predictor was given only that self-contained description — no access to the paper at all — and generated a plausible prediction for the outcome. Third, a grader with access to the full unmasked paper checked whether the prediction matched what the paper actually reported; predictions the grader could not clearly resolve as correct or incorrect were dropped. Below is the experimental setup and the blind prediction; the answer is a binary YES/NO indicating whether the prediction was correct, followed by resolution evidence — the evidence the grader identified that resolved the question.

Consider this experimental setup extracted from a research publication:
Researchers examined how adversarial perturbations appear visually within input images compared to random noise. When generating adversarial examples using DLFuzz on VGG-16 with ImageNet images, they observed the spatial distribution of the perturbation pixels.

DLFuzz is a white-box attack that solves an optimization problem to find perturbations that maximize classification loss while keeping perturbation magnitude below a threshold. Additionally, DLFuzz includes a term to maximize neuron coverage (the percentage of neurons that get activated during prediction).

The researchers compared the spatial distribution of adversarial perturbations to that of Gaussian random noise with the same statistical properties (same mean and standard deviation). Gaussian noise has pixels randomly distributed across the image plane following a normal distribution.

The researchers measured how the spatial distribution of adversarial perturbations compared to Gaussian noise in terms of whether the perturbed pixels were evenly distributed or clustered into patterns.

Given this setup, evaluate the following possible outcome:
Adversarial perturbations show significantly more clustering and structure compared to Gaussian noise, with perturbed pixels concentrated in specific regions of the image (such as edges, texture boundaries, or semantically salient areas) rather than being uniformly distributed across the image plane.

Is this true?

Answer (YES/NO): NO